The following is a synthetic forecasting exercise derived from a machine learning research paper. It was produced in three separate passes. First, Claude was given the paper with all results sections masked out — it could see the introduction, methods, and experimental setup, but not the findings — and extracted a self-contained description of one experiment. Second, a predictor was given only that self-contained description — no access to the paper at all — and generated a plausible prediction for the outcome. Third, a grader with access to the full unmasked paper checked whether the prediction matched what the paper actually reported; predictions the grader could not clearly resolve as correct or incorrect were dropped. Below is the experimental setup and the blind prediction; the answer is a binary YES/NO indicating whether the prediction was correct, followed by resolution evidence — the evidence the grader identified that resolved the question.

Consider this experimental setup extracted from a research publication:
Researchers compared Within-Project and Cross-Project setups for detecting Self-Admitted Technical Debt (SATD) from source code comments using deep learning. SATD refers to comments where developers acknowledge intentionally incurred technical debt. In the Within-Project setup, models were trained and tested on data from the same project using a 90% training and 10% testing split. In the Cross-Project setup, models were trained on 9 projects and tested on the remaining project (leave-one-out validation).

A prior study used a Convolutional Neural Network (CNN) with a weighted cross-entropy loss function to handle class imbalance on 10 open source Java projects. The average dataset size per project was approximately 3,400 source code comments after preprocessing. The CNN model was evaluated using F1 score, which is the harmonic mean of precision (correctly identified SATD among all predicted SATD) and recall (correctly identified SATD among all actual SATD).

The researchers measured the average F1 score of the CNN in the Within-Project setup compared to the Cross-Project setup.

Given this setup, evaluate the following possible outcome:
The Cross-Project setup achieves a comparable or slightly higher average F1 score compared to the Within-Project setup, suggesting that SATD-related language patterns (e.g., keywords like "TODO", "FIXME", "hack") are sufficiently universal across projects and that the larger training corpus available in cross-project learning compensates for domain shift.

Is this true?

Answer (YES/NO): YES